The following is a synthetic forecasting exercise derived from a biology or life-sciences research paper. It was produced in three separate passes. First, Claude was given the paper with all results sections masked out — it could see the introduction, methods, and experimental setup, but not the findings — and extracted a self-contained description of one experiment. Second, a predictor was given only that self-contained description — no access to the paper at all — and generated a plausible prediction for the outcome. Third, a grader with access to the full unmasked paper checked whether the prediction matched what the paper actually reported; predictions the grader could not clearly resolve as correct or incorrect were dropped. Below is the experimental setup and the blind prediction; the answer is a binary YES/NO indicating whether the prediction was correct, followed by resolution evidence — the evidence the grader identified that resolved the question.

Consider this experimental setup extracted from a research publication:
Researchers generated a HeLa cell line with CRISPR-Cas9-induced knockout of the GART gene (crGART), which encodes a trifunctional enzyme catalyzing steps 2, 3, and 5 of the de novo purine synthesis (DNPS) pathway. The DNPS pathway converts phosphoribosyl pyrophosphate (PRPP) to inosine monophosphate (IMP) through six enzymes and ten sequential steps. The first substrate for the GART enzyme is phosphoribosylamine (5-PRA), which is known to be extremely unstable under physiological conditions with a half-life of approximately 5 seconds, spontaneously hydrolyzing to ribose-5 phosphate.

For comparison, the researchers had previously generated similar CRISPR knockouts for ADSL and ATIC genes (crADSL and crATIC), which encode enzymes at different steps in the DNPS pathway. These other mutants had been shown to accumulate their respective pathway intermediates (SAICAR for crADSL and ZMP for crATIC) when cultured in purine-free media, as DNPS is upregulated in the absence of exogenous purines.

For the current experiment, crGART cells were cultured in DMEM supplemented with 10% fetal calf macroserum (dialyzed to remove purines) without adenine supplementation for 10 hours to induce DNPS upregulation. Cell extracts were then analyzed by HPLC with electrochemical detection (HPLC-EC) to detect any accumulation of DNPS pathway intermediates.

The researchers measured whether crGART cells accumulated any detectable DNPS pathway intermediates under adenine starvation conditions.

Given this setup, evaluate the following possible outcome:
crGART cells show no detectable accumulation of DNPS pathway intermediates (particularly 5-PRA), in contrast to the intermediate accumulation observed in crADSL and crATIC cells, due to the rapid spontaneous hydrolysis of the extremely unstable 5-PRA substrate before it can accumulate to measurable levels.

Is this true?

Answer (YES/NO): YES